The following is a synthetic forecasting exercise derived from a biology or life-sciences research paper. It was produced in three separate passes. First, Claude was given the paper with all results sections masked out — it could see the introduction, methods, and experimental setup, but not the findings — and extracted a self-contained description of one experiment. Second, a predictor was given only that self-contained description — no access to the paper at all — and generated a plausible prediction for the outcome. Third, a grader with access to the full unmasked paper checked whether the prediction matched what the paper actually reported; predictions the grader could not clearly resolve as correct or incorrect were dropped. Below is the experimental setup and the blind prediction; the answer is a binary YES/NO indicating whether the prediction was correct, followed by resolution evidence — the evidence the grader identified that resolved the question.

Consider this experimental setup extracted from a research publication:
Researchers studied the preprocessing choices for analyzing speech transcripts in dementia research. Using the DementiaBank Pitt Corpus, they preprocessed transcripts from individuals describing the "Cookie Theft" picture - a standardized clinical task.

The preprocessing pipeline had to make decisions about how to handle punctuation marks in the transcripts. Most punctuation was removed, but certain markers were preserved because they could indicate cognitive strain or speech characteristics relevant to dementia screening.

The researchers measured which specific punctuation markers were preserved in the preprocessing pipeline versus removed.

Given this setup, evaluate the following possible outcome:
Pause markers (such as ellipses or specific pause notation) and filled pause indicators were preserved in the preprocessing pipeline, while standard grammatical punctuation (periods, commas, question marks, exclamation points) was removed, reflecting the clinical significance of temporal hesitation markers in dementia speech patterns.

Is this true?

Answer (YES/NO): NO